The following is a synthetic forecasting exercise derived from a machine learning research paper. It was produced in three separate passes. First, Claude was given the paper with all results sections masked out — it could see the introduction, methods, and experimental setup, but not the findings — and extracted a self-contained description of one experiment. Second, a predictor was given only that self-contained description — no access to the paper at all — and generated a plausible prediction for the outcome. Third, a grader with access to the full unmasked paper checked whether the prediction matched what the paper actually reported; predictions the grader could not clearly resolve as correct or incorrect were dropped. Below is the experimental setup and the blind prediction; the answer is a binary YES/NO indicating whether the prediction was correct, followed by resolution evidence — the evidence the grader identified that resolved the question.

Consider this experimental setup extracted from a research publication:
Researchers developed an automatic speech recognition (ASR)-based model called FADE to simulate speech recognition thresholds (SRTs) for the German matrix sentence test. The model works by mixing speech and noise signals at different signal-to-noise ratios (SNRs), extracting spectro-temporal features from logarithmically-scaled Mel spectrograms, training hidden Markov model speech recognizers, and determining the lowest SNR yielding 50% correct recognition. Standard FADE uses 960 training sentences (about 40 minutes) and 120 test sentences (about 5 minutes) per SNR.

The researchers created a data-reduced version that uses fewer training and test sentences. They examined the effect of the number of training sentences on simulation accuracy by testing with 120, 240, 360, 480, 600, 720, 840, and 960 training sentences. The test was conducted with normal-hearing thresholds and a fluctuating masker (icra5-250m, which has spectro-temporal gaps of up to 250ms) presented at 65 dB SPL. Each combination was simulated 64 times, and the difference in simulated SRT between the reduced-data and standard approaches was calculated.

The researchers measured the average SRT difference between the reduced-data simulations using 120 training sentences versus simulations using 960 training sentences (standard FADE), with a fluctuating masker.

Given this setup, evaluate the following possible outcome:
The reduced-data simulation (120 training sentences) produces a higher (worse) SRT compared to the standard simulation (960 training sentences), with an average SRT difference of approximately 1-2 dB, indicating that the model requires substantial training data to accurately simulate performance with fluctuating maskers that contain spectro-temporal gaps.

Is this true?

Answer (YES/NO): NO